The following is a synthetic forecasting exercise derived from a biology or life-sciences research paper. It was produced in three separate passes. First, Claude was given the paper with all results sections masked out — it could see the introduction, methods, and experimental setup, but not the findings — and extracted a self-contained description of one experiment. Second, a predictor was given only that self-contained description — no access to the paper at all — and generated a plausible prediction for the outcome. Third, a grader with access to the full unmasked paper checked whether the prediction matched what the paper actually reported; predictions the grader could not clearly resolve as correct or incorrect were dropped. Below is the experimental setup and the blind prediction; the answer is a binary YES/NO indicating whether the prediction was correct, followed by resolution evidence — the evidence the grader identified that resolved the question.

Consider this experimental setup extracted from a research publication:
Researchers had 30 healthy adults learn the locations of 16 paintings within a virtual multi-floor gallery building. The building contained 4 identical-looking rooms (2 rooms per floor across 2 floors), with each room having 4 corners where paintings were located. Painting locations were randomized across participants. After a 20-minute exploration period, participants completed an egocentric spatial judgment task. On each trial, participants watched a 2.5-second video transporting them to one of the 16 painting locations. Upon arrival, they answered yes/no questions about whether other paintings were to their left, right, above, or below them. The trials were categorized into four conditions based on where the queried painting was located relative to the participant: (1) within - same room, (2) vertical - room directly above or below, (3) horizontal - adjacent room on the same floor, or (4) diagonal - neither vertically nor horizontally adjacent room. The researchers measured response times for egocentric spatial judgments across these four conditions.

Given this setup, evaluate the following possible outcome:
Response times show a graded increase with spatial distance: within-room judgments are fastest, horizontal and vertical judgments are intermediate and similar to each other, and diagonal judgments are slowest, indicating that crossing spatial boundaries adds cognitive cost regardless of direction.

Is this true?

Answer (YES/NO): NO